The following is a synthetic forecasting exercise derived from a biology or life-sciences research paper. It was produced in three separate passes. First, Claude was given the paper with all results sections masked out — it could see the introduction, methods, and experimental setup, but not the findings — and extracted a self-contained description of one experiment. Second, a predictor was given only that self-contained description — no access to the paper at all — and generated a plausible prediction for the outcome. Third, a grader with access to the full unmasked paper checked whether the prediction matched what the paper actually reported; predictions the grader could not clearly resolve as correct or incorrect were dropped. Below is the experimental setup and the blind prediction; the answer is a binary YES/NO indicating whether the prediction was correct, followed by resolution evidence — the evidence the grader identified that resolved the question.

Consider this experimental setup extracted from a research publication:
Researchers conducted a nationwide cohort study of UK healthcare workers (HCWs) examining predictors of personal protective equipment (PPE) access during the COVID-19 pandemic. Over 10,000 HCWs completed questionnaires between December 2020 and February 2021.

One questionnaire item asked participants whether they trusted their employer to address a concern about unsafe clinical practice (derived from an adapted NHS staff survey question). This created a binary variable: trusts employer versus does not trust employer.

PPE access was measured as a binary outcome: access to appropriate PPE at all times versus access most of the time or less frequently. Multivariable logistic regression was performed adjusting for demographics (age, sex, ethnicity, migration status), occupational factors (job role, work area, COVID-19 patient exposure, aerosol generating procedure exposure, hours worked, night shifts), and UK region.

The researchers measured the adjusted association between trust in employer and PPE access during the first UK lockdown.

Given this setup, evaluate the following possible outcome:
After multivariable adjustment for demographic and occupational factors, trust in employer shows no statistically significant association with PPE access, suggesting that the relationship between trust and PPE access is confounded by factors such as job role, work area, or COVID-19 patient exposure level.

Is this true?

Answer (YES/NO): NO